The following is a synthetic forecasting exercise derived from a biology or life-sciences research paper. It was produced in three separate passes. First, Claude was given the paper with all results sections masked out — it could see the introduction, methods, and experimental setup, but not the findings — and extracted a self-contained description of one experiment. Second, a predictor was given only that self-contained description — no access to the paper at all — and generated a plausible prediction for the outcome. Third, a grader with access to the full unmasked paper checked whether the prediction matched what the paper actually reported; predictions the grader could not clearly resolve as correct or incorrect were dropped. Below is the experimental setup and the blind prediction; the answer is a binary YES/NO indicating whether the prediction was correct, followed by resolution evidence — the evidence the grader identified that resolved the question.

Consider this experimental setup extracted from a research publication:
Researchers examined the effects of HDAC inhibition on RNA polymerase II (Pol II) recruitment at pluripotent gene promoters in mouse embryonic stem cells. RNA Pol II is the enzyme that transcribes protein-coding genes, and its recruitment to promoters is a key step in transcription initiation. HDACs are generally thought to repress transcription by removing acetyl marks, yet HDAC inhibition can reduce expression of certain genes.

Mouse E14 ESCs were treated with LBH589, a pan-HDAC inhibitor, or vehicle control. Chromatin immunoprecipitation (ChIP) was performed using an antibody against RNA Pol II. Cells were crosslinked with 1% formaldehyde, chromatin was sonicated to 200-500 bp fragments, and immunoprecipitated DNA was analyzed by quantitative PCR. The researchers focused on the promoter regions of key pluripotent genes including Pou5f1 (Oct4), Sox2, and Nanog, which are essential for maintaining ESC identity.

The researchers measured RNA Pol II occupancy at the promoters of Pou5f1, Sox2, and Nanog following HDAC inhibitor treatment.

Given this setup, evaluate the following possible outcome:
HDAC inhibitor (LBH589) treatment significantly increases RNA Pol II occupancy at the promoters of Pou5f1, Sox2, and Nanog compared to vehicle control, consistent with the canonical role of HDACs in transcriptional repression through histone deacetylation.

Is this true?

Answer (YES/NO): NO